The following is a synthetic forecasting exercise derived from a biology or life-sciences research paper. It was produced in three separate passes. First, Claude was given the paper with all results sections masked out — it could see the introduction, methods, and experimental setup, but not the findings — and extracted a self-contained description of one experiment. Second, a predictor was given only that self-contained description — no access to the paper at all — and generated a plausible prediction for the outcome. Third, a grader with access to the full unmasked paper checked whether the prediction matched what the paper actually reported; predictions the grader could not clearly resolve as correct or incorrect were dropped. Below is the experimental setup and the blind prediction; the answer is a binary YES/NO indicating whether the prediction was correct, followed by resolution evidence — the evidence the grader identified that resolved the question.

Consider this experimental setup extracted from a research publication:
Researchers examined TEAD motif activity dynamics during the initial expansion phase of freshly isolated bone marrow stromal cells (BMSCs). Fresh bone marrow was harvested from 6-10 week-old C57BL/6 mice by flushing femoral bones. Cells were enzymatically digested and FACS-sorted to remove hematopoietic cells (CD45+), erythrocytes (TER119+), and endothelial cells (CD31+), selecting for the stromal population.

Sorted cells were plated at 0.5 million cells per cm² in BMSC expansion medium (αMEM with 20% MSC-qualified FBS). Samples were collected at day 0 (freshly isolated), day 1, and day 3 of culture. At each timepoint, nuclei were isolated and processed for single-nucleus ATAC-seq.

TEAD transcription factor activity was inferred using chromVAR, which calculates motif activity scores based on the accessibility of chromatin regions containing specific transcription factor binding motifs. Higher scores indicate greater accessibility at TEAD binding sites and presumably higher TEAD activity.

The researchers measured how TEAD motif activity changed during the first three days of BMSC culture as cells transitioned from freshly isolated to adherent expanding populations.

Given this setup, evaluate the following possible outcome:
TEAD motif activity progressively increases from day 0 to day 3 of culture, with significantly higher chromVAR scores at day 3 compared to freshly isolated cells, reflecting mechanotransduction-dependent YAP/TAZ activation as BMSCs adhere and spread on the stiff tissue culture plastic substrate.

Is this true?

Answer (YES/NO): YES